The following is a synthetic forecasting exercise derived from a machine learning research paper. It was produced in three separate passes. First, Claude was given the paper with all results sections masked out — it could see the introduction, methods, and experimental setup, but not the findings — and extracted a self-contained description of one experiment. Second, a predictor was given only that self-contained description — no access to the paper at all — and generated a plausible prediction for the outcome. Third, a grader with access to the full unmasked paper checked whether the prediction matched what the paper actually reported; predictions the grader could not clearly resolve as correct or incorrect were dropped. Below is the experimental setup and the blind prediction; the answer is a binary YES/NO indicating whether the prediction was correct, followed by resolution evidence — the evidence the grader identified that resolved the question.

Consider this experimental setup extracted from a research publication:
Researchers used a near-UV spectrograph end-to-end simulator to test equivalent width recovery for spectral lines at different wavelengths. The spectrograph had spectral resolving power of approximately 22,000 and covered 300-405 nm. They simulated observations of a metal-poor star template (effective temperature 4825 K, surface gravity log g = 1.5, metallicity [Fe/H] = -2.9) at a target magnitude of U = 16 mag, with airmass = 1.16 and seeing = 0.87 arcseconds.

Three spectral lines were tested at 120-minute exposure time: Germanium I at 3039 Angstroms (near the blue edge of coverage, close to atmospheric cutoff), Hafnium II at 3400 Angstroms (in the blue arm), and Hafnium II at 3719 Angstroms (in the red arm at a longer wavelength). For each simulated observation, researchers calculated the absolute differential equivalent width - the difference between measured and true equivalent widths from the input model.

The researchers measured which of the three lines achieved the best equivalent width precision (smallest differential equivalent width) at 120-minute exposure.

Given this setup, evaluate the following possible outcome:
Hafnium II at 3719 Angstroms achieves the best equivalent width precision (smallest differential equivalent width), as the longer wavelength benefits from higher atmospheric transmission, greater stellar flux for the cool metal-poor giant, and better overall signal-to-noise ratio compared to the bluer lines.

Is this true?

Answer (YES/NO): NO